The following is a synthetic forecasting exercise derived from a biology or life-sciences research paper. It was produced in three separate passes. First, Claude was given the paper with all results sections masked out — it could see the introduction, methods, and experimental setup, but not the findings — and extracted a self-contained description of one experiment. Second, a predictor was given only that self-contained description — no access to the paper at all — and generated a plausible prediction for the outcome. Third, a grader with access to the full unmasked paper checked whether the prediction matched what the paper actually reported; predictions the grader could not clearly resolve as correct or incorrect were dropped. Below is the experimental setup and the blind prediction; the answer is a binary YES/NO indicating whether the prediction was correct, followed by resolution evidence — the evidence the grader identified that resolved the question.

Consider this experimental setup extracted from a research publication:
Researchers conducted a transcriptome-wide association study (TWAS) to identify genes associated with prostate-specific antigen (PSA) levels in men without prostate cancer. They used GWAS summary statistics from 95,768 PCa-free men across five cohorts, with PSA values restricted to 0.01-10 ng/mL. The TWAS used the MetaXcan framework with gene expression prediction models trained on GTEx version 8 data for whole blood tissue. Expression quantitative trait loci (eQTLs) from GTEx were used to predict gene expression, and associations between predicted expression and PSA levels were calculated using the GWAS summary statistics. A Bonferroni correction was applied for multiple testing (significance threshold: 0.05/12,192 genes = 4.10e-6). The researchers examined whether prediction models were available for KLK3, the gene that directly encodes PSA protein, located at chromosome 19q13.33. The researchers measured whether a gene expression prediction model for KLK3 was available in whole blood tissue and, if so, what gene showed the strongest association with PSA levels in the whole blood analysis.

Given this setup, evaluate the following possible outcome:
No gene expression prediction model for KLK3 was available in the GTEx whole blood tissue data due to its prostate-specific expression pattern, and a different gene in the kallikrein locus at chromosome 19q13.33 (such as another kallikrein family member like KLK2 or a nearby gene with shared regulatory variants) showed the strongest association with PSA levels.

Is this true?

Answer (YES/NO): YES